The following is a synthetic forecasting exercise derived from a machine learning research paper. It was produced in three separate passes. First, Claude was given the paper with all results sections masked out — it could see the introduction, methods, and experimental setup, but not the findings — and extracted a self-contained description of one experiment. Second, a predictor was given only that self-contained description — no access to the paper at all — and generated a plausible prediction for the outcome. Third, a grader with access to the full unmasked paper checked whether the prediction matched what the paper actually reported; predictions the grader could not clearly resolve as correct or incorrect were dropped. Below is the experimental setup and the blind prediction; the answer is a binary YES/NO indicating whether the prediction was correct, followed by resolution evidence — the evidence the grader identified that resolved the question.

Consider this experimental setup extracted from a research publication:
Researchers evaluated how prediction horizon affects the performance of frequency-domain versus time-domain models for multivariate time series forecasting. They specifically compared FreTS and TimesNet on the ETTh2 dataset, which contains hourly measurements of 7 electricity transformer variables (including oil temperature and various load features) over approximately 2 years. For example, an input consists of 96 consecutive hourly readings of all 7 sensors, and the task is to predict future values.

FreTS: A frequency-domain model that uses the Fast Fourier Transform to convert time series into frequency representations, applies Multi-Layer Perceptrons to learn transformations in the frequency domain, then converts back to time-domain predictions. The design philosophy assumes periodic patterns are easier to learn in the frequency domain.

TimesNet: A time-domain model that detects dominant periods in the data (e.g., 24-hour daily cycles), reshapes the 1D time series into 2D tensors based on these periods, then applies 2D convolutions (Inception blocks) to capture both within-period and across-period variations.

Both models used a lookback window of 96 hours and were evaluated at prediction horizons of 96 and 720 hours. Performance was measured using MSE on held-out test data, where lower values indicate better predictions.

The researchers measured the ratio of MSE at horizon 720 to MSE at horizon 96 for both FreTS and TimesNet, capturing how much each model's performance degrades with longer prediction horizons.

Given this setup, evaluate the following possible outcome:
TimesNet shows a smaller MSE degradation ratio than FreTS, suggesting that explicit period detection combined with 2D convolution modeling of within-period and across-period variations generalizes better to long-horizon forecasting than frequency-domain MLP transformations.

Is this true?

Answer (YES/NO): YES